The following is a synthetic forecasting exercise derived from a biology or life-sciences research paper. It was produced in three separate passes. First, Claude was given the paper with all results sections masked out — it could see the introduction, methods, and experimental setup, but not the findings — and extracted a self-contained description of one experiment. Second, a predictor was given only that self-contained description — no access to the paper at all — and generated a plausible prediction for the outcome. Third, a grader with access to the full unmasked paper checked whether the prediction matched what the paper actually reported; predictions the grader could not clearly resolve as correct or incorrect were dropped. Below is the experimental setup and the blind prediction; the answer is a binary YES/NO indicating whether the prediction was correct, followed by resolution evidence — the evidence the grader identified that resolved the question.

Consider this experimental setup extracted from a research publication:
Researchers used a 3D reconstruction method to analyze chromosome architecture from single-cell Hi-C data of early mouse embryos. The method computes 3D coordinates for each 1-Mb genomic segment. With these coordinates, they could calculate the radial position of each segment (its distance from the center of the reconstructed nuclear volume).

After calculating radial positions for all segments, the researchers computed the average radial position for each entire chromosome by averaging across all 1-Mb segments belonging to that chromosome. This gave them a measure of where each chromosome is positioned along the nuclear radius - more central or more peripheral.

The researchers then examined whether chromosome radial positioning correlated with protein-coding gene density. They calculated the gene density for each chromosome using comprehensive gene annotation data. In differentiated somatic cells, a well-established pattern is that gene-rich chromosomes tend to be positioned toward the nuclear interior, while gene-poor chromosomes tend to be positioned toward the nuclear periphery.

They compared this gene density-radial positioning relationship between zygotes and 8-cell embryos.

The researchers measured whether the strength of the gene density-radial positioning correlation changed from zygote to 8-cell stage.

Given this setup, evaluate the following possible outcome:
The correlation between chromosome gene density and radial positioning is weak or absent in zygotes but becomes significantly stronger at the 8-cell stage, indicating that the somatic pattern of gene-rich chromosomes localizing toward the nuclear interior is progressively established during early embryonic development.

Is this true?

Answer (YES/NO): NO